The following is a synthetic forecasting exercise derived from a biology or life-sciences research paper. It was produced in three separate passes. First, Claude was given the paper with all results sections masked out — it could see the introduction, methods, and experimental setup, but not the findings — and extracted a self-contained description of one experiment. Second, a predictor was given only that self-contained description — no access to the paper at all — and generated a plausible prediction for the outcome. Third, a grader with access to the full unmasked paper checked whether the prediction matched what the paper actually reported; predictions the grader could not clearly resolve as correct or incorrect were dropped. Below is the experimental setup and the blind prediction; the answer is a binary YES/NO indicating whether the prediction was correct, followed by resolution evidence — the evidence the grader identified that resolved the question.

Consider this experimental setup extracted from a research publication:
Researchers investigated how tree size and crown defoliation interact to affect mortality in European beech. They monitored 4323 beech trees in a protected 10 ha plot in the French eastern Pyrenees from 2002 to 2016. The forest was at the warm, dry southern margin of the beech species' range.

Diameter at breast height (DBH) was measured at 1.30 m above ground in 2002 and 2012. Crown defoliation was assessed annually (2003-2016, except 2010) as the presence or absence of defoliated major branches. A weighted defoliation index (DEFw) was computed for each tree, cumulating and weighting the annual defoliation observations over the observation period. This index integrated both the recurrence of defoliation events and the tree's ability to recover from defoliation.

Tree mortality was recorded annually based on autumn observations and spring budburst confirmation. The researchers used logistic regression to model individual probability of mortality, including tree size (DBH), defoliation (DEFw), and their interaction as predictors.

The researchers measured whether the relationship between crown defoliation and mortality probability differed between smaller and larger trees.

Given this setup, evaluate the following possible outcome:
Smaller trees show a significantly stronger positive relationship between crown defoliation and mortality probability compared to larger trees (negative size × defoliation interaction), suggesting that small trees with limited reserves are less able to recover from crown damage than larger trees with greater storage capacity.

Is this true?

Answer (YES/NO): YES